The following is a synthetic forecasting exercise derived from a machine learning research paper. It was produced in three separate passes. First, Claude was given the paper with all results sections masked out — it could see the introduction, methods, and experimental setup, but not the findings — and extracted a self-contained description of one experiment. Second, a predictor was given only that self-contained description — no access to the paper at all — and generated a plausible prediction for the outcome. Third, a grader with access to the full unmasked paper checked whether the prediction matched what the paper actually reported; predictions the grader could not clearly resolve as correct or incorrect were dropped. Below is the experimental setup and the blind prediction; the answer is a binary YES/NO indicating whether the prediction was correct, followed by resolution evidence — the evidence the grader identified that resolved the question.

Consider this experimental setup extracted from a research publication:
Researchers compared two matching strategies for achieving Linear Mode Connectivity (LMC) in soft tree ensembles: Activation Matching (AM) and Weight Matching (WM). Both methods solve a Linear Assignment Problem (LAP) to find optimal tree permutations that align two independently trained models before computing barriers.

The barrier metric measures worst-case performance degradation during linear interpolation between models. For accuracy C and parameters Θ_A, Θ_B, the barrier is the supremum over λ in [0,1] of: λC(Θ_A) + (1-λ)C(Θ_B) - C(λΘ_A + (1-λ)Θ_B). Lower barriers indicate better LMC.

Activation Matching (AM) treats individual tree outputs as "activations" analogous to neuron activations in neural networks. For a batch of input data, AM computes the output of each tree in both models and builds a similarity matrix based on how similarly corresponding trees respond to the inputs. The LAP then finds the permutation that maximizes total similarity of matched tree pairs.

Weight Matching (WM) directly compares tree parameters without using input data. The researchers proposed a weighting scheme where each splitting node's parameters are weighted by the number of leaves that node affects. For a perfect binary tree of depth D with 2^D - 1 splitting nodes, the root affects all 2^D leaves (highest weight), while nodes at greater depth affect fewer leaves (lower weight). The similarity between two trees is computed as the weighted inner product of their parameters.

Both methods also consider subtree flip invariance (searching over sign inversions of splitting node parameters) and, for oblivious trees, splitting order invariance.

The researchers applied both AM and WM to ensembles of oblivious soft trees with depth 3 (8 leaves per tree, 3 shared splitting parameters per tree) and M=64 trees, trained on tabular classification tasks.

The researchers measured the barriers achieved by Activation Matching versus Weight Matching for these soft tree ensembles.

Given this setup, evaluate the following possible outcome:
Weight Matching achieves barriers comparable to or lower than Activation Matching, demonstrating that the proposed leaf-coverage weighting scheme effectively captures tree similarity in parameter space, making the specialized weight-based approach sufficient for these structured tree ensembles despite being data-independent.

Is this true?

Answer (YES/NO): YES